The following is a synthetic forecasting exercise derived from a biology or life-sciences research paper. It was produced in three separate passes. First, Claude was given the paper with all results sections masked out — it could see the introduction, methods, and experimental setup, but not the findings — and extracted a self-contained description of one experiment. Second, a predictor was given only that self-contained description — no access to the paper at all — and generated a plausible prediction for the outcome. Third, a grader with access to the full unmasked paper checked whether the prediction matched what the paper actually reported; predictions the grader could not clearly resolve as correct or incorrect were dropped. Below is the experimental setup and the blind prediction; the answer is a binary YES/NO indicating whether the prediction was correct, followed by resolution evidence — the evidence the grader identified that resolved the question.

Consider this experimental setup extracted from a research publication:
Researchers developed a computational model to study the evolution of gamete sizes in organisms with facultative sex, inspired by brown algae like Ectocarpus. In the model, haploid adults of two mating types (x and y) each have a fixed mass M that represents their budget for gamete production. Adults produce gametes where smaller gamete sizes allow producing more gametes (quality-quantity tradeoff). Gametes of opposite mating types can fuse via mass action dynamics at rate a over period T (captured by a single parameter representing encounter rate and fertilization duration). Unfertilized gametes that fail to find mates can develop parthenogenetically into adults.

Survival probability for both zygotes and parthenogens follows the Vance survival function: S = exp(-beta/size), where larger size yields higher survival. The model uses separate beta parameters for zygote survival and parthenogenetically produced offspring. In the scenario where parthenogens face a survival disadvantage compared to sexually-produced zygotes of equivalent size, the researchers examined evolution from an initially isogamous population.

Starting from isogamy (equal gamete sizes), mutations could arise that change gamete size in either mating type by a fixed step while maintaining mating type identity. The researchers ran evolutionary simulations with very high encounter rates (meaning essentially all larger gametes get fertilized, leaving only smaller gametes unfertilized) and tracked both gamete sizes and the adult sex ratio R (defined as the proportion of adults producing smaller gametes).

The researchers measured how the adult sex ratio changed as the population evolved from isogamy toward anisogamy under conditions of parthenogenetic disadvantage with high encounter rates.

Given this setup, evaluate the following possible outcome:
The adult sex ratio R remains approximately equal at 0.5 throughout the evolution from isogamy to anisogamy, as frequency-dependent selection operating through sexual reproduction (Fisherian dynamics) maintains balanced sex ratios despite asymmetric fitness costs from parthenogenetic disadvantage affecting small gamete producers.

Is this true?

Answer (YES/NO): YES